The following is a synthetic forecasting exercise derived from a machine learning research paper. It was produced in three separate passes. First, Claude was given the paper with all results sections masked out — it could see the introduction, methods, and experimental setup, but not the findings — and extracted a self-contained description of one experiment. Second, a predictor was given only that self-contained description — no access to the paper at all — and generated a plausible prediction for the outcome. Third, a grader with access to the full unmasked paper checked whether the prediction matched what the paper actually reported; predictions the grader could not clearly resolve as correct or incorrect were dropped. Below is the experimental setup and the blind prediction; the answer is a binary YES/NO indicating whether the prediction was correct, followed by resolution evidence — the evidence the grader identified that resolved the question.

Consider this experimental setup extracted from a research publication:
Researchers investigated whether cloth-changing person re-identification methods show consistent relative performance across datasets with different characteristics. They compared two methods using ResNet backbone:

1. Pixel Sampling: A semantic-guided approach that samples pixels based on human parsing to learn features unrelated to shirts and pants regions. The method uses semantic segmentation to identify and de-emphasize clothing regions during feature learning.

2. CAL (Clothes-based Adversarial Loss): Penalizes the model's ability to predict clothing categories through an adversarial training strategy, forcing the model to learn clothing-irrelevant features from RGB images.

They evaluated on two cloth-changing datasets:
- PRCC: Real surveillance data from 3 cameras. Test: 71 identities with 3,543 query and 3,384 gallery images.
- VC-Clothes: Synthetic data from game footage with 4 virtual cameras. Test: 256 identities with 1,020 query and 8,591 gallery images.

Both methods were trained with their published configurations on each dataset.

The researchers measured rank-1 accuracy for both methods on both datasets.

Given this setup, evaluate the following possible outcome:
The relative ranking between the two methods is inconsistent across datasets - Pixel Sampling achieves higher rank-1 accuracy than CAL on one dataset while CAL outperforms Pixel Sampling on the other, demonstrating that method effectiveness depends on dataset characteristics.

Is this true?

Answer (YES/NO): YES